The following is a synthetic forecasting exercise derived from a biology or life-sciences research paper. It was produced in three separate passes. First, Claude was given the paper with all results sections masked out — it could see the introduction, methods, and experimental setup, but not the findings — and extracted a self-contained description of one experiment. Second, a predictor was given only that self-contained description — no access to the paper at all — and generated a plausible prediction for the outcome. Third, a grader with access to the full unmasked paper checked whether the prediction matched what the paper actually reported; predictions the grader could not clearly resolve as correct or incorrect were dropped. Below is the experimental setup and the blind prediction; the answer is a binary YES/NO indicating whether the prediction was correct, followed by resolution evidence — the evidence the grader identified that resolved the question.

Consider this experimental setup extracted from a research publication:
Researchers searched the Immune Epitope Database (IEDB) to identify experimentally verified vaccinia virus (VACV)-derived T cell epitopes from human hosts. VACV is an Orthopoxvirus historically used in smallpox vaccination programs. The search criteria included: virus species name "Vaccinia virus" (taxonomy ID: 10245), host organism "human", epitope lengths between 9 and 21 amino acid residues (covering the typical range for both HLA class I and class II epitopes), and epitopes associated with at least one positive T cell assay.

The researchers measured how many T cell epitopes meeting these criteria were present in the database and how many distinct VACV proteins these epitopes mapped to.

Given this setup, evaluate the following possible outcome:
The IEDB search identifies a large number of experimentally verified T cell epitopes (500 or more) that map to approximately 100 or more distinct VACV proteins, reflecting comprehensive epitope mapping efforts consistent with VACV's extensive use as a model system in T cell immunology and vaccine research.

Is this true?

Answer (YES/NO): NO